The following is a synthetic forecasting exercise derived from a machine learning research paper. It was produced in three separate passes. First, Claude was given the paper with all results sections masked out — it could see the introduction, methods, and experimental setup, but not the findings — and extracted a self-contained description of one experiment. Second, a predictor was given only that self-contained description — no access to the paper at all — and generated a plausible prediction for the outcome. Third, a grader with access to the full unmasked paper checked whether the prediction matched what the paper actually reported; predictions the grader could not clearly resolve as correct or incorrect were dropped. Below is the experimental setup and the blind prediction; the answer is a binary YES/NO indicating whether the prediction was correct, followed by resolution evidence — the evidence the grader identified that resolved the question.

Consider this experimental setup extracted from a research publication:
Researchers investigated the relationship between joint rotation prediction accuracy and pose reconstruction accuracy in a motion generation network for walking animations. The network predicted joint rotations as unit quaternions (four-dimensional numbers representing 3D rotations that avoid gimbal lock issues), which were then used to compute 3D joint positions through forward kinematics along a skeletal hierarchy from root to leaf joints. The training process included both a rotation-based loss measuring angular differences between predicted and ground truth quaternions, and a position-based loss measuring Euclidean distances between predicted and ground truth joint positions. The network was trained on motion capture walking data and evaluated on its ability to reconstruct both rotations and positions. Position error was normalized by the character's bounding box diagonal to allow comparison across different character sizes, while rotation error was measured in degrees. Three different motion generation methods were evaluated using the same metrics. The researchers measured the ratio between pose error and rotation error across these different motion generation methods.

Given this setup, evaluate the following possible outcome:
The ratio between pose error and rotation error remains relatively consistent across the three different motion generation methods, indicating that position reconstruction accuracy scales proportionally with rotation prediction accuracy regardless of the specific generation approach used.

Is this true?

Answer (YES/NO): YES